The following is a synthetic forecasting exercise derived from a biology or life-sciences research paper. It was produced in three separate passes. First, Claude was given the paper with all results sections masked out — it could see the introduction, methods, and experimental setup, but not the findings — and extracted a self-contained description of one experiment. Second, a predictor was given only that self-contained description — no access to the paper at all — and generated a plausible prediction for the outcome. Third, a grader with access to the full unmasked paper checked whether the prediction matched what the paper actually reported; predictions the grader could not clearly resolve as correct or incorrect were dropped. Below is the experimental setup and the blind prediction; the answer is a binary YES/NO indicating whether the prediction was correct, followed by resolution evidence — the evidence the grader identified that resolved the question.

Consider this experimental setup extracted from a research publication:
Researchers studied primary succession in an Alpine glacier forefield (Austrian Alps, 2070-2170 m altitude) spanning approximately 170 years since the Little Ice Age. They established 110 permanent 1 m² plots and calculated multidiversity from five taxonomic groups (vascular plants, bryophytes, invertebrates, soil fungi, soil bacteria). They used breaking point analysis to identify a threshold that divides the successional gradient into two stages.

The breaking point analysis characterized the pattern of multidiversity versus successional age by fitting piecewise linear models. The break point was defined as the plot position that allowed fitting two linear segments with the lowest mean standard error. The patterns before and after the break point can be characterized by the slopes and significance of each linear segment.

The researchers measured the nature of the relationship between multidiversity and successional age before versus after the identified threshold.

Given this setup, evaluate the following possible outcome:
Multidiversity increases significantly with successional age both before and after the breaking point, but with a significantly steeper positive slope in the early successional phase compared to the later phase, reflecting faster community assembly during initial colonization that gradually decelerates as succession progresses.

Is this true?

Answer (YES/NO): NO